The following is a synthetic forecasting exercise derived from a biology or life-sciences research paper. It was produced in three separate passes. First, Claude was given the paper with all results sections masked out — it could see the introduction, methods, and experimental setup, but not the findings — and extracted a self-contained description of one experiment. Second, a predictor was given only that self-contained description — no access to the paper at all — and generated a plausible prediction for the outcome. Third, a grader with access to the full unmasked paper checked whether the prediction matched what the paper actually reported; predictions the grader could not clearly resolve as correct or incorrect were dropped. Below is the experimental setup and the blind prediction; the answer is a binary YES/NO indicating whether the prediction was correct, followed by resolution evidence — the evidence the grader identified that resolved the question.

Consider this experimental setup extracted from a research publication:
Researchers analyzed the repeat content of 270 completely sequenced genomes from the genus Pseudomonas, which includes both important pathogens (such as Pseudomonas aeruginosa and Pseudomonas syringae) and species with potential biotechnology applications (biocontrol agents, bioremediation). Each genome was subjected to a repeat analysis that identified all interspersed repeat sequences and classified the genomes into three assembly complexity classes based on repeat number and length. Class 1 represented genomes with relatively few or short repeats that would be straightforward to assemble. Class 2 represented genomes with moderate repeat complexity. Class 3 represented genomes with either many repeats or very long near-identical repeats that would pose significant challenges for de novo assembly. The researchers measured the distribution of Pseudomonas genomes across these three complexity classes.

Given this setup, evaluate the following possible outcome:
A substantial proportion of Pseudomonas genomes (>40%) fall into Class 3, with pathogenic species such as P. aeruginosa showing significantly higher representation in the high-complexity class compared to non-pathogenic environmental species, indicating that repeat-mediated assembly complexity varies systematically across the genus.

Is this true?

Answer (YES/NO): NO